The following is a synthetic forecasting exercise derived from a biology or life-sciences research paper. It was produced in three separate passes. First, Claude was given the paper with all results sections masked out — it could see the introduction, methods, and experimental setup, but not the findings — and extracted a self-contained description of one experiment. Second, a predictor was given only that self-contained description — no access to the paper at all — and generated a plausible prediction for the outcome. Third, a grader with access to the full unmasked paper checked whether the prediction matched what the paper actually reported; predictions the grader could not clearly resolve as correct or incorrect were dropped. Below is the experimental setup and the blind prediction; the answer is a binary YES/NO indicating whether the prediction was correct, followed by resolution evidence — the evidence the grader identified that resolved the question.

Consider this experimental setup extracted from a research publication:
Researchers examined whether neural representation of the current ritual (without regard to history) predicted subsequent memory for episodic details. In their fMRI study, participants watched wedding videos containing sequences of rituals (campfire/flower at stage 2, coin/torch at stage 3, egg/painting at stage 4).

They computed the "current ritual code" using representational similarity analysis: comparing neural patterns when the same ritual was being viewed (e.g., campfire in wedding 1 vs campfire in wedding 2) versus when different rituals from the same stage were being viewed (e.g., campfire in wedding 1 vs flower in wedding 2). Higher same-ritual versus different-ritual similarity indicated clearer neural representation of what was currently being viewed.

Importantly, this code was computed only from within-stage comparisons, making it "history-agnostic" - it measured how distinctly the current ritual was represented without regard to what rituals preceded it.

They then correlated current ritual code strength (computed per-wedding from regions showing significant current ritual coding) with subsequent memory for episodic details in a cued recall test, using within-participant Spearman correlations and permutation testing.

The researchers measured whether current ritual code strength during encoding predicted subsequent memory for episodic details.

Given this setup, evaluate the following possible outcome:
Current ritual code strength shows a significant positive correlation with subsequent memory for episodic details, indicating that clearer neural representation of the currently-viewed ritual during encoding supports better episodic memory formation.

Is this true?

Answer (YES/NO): NO